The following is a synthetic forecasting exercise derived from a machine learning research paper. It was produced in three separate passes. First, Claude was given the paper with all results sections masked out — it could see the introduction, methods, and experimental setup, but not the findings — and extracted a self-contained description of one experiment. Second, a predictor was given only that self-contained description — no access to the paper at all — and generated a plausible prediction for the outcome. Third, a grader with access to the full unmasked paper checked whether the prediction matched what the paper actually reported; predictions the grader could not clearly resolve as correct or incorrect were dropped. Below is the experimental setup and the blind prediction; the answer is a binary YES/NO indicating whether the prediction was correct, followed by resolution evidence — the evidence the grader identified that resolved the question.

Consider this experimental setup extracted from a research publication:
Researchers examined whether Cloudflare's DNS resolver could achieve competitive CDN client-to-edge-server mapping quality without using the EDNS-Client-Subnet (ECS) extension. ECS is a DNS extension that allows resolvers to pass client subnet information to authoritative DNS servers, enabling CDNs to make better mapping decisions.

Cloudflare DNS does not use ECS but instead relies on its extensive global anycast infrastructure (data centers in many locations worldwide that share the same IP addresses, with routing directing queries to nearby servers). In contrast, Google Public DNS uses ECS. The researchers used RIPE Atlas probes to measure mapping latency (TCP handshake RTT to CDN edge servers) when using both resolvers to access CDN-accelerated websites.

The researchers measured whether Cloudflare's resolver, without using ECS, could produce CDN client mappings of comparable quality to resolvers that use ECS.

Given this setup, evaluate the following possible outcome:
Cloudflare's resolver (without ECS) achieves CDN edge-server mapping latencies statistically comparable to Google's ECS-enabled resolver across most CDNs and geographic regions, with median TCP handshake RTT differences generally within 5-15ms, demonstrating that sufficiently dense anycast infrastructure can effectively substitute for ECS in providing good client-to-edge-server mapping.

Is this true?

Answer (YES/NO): NO